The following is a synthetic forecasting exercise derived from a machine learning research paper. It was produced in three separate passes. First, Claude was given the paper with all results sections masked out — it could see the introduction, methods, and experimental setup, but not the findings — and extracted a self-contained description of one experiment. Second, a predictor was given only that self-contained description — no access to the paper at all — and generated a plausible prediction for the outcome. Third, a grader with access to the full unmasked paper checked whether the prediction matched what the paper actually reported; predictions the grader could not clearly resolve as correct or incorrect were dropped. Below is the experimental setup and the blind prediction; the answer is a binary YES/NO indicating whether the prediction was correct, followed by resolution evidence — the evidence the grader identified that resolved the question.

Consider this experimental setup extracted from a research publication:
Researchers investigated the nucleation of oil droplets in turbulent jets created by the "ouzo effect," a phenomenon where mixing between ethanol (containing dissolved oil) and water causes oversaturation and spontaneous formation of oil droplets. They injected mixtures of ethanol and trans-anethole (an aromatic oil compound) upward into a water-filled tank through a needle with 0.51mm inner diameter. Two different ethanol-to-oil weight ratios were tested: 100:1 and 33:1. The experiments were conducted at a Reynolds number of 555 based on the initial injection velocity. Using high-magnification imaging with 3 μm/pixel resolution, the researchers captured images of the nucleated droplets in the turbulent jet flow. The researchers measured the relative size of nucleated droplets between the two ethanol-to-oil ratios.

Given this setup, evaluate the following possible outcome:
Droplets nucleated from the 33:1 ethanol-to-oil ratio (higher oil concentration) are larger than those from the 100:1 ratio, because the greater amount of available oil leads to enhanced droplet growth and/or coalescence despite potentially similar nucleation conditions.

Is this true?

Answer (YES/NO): YES